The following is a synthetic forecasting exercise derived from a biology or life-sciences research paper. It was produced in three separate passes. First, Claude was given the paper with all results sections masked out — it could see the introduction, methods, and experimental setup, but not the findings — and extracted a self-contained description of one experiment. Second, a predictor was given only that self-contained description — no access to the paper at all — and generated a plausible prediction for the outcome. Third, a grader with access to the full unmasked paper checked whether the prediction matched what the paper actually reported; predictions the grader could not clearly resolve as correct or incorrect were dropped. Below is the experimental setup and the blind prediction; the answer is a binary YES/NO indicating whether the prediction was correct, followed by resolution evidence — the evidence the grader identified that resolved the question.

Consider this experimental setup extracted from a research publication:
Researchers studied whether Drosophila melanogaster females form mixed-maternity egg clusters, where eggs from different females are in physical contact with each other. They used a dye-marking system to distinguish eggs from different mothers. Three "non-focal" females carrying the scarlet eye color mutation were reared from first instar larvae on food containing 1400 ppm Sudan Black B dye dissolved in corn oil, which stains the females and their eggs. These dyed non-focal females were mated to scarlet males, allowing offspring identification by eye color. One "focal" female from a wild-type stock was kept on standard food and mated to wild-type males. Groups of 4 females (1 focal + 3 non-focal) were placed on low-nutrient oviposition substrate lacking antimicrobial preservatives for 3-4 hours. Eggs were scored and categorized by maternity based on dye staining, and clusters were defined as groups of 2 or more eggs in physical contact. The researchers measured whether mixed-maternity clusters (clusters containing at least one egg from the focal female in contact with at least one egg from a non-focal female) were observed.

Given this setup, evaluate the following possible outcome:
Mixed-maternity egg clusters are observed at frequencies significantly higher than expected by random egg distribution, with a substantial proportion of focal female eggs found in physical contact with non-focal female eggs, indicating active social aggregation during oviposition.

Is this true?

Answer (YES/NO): NO